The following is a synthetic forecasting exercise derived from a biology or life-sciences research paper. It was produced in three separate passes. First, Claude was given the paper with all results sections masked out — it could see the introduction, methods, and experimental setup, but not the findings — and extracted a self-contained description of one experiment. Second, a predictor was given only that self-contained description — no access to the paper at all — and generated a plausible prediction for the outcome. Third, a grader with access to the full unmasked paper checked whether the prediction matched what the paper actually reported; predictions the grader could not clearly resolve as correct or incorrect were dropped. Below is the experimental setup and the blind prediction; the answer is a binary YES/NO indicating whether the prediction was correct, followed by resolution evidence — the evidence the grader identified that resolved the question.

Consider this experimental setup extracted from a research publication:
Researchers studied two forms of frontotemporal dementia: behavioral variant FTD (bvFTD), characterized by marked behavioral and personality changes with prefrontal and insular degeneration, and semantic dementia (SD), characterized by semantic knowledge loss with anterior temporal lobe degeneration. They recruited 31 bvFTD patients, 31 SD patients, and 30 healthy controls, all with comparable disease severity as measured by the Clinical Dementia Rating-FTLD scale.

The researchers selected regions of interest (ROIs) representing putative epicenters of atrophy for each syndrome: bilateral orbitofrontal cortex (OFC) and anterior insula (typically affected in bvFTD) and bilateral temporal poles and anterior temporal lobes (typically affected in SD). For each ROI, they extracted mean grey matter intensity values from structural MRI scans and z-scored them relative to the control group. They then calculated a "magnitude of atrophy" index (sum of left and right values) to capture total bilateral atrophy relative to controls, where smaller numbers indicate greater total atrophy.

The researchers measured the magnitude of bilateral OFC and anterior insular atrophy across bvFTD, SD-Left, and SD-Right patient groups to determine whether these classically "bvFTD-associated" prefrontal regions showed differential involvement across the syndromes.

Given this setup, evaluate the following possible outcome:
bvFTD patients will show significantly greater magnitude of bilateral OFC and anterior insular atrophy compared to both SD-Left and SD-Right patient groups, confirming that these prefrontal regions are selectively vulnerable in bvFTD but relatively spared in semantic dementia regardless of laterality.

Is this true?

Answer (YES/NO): NO